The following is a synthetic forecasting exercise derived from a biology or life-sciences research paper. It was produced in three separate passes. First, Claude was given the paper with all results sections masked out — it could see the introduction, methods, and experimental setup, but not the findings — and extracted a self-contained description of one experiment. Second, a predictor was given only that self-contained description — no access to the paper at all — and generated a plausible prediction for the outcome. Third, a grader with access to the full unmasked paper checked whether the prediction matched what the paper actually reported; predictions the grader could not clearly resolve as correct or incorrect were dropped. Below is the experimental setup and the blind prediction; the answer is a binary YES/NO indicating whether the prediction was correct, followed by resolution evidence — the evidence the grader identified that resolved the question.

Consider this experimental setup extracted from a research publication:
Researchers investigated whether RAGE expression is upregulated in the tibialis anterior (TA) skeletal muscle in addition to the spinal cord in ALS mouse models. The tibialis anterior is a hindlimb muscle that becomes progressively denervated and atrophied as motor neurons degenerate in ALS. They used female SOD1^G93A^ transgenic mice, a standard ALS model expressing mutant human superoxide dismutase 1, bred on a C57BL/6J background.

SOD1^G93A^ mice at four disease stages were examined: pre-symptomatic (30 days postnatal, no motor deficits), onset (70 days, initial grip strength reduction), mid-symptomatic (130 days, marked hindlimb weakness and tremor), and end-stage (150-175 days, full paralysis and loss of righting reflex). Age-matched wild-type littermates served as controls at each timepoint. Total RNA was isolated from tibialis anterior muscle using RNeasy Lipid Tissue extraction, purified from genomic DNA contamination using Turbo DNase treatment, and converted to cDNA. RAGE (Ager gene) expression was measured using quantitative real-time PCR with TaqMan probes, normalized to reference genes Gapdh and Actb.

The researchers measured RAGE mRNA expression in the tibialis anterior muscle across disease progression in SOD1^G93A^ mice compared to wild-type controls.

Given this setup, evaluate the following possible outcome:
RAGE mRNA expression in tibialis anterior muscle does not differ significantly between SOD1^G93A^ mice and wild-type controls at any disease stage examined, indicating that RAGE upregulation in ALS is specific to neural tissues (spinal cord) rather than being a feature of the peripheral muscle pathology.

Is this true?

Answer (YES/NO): NO